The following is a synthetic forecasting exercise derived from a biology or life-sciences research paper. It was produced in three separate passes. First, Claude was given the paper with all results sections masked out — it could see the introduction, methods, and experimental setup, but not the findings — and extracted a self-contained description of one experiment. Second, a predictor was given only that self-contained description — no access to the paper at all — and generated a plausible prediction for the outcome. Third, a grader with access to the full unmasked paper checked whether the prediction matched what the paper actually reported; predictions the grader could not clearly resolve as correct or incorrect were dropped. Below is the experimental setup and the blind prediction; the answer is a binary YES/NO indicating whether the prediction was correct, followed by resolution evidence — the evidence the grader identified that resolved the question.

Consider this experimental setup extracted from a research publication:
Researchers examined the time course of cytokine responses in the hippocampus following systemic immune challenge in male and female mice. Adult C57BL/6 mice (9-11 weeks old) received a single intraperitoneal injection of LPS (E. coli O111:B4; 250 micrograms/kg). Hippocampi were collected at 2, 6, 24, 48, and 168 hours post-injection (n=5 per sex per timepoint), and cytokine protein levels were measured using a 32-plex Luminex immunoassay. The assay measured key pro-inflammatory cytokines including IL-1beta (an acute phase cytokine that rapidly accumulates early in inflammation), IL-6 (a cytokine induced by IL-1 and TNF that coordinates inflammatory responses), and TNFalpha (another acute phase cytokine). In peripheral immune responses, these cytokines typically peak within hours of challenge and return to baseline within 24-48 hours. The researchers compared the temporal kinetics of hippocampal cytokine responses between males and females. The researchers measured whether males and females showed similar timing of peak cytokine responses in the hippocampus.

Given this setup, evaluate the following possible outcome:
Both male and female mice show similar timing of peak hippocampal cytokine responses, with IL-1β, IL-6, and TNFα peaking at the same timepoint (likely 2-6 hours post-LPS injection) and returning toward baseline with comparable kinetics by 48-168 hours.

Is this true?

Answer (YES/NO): NO